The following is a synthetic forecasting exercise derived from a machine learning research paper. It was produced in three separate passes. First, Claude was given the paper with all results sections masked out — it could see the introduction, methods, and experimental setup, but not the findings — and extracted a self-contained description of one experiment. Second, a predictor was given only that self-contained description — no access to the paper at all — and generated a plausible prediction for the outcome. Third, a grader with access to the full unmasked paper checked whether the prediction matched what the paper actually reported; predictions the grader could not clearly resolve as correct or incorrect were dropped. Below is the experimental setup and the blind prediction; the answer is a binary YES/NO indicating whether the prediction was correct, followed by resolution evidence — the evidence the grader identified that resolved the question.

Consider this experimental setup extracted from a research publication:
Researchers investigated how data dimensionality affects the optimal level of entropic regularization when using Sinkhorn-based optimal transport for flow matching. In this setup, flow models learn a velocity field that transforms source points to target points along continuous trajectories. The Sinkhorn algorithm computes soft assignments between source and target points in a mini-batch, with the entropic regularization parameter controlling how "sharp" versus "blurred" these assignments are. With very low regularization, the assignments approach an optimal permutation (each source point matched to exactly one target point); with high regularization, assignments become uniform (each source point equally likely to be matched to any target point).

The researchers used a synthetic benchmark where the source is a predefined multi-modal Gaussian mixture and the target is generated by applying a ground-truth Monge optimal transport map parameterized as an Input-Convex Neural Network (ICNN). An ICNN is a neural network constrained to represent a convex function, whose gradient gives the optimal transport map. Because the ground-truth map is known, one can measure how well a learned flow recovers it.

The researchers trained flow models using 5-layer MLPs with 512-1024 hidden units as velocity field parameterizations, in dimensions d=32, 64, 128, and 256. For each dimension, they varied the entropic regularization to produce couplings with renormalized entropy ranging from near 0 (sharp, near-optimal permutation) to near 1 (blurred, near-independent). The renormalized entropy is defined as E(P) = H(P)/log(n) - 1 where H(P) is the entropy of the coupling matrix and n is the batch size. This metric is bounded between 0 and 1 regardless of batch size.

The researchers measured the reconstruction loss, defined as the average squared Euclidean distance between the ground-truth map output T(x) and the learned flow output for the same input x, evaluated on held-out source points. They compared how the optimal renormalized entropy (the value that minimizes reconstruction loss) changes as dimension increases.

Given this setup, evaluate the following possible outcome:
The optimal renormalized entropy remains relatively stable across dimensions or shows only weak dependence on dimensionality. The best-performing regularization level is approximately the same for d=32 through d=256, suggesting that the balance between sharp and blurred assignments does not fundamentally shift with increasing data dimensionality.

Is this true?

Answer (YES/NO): YES